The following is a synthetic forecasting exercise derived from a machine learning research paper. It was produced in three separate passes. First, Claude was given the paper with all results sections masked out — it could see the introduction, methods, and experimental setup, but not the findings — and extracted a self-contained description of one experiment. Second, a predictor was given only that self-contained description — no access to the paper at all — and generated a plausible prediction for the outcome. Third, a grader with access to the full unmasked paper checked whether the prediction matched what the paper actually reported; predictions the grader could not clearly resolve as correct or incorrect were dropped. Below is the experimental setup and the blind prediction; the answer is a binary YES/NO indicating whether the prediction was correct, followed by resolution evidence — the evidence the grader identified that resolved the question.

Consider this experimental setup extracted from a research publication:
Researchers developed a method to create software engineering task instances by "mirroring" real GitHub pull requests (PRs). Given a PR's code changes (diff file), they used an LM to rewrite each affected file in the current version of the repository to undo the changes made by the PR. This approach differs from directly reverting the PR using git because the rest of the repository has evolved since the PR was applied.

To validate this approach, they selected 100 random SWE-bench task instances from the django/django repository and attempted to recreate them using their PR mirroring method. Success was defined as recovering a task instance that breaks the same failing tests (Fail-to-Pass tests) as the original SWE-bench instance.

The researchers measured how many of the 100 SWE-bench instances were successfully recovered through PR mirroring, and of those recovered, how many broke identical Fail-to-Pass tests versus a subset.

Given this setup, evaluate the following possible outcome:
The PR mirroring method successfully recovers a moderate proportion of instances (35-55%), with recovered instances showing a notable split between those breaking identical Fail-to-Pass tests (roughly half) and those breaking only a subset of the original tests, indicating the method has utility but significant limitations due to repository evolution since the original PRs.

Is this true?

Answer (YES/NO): NO